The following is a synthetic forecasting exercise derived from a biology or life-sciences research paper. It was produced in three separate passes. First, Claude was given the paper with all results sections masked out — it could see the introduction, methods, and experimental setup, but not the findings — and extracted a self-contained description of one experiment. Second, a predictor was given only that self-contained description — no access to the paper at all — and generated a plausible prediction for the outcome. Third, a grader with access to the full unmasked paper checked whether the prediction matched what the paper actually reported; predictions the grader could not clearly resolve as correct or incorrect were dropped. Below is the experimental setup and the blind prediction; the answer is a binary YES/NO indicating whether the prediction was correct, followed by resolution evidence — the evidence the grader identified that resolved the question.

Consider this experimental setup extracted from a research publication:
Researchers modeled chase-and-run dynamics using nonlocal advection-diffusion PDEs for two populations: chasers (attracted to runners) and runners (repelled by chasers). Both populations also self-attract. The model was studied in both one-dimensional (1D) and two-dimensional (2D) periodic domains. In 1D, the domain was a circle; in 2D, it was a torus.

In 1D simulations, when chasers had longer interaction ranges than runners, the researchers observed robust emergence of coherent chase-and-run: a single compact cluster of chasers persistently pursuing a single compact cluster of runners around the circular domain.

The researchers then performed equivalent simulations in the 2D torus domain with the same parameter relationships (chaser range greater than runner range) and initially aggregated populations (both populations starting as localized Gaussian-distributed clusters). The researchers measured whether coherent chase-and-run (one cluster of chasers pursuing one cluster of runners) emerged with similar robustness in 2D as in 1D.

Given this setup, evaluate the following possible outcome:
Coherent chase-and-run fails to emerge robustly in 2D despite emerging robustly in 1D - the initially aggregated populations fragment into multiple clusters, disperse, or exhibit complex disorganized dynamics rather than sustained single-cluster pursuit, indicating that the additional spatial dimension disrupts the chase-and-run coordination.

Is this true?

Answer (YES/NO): NO